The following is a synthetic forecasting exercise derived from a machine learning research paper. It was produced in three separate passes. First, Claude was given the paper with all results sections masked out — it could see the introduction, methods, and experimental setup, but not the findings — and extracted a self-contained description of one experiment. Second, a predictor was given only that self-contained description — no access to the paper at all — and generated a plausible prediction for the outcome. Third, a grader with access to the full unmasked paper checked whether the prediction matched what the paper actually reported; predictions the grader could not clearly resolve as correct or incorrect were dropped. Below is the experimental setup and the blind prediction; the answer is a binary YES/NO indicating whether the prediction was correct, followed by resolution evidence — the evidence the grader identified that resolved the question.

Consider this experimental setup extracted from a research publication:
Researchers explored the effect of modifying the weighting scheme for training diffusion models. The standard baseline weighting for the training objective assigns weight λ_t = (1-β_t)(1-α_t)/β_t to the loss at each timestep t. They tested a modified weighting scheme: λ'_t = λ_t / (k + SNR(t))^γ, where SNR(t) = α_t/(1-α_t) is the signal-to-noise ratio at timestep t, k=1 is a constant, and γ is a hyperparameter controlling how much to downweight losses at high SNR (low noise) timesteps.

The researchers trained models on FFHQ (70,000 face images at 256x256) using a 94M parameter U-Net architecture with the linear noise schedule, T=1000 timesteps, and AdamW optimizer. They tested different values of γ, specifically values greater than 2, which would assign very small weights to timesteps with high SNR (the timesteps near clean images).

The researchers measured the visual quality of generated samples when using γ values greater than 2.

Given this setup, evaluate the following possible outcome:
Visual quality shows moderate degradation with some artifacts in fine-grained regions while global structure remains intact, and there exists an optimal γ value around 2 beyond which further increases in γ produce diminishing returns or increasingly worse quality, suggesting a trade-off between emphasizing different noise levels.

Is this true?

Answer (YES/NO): NO